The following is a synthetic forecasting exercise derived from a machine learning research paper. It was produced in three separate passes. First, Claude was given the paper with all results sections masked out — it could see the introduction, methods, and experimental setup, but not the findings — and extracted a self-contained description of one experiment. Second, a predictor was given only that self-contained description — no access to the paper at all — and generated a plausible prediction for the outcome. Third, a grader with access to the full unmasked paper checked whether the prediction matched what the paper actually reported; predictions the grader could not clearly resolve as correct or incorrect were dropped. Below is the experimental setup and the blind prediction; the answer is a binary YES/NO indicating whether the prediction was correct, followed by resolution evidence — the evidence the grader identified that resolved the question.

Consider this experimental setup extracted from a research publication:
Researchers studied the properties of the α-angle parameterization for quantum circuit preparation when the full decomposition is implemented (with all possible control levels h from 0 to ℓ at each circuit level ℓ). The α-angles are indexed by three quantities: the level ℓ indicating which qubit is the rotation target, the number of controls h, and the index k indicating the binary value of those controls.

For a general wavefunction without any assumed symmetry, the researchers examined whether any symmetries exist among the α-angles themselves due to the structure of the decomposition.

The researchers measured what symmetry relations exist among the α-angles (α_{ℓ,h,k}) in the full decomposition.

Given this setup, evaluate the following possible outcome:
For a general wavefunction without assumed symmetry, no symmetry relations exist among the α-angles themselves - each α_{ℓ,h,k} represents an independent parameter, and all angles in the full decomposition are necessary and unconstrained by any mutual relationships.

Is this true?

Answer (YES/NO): NO